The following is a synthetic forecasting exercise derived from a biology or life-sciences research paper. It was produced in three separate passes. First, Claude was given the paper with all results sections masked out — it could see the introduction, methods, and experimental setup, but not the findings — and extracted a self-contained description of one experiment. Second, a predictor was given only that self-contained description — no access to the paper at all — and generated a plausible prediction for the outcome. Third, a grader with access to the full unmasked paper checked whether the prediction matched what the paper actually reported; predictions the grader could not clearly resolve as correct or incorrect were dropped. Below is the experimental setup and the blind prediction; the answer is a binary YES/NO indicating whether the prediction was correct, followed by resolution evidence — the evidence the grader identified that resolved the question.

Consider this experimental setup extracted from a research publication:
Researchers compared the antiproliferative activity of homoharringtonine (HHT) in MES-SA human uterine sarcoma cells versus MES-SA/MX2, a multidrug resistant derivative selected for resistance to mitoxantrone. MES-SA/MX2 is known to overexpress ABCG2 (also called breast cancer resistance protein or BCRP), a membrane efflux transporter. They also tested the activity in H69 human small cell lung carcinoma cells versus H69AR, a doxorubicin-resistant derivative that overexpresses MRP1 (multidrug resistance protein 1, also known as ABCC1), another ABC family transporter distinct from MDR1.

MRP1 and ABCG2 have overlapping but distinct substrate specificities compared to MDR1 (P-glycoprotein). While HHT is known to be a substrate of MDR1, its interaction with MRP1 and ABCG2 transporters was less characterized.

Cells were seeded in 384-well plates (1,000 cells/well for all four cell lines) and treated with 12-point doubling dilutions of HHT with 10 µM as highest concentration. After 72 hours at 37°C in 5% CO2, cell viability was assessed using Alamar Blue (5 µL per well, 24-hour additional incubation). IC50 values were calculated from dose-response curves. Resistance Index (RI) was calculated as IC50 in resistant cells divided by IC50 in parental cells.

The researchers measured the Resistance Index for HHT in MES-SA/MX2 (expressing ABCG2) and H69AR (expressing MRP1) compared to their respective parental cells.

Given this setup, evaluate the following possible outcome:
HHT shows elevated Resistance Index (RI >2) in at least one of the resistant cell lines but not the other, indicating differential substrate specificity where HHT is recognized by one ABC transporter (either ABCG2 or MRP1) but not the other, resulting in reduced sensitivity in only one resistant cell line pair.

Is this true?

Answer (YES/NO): YES